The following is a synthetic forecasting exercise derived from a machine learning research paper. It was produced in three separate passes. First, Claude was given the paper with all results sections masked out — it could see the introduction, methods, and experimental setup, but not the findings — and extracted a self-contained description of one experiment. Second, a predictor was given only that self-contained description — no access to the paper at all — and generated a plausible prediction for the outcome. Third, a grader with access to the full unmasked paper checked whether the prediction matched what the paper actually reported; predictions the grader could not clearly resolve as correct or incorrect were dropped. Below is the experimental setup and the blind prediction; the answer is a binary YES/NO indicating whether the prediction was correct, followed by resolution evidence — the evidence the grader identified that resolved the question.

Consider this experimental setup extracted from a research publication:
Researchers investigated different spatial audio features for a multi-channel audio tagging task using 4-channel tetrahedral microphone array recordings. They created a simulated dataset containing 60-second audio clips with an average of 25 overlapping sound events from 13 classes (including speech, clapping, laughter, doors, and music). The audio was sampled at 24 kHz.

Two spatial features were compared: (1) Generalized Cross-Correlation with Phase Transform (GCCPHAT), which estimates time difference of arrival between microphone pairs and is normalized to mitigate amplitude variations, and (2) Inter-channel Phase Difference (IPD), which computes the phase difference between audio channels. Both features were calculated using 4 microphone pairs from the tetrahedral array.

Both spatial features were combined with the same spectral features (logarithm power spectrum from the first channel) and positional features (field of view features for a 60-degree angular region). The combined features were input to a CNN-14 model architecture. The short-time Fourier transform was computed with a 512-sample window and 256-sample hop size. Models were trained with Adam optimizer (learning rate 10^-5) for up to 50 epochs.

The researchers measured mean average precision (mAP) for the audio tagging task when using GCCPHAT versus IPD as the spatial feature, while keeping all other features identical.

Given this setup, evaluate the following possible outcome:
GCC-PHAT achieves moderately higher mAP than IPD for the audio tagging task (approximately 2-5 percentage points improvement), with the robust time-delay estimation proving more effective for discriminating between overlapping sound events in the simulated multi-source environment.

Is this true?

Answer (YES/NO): NO